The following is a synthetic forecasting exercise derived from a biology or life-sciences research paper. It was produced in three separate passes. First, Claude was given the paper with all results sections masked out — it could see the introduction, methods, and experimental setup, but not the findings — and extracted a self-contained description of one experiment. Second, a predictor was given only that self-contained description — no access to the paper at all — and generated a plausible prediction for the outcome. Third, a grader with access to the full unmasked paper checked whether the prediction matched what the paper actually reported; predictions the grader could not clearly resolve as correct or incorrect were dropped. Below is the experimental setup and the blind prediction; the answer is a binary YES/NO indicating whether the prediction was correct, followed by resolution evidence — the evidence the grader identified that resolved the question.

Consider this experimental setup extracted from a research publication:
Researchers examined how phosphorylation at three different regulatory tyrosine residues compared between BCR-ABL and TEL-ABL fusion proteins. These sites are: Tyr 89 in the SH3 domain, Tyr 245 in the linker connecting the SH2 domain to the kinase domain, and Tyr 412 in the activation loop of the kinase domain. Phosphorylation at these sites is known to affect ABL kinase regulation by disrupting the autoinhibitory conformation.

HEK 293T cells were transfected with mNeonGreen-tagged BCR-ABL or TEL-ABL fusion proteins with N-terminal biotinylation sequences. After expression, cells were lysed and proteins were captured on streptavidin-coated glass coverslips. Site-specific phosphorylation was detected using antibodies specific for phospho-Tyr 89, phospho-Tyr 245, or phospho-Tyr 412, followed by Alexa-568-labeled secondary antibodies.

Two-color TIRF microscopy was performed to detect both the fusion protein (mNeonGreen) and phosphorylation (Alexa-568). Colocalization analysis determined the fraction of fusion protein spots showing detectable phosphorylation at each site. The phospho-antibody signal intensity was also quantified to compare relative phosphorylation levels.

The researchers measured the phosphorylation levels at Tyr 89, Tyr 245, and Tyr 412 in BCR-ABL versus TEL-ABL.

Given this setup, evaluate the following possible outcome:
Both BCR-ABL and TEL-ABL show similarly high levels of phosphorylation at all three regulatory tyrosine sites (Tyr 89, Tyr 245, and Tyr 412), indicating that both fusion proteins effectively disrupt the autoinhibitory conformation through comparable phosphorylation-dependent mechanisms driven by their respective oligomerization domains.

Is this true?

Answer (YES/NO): NO